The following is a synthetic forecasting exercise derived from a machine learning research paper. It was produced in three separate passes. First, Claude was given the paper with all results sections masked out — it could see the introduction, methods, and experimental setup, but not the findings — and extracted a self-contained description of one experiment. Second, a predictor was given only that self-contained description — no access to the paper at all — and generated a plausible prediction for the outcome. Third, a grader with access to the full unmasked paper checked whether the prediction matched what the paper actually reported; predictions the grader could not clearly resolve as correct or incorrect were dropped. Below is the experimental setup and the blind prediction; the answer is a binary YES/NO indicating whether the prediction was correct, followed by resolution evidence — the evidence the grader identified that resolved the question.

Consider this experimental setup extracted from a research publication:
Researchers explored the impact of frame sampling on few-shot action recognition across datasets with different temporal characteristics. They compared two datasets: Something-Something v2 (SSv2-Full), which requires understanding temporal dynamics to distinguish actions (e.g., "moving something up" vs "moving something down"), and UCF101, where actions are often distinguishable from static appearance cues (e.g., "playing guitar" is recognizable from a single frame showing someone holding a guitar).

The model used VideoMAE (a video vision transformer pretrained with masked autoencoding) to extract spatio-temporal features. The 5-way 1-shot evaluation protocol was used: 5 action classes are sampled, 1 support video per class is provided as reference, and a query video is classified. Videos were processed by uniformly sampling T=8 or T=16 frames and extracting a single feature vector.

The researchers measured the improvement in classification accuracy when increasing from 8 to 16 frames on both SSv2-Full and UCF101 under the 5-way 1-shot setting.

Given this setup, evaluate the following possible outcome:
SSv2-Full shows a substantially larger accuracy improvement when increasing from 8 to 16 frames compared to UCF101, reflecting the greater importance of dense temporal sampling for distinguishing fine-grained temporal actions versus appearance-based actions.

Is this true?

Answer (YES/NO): YES